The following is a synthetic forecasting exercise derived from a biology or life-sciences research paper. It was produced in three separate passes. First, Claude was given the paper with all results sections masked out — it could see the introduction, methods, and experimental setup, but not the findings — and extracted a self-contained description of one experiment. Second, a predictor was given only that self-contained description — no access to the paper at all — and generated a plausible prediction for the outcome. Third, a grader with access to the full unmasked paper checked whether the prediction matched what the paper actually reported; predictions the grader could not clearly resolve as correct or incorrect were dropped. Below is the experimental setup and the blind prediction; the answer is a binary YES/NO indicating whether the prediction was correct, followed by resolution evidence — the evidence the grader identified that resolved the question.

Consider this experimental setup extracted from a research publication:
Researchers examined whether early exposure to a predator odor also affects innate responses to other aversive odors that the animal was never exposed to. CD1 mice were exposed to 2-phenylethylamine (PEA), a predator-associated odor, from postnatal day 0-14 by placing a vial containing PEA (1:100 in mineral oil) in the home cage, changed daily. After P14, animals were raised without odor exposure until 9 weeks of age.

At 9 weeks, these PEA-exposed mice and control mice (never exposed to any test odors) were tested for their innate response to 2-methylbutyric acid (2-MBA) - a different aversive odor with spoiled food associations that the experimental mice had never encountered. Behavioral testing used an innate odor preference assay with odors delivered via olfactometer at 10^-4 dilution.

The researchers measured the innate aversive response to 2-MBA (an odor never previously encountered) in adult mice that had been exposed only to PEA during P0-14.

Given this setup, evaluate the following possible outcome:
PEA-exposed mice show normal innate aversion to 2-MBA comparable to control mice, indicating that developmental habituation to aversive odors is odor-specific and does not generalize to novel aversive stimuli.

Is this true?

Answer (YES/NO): YES